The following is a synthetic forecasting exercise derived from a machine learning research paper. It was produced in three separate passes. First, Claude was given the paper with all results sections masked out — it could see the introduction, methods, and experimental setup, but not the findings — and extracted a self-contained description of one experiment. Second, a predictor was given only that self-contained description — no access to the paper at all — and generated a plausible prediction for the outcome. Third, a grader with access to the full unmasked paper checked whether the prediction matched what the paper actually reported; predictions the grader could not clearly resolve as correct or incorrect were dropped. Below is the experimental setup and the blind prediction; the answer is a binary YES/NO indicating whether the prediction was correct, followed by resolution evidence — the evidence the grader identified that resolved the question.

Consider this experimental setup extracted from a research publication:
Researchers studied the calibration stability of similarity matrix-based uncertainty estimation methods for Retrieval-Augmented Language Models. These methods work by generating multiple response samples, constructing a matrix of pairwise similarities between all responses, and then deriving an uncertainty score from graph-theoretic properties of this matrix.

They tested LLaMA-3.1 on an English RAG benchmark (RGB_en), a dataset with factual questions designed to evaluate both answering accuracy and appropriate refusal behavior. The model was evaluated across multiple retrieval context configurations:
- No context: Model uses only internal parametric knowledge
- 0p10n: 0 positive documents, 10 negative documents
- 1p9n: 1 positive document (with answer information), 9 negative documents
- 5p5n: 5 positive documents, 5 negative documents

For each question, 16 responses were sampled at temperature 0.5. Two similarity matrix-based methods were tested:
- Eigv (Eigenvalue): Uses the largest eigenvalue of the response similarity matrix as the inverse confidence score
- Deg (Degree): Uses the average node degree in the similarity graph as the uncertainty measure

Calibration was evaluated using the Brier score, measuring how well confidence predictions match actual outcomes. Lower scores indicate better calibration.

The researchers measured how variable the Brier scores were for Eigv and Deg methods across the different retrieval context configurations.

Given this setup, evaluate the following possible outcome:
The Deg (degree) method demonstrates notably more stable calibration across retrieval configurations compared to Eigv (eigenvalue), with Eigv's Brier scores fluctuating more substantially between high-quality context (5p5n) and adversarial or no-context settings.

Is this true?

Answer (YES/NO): NO